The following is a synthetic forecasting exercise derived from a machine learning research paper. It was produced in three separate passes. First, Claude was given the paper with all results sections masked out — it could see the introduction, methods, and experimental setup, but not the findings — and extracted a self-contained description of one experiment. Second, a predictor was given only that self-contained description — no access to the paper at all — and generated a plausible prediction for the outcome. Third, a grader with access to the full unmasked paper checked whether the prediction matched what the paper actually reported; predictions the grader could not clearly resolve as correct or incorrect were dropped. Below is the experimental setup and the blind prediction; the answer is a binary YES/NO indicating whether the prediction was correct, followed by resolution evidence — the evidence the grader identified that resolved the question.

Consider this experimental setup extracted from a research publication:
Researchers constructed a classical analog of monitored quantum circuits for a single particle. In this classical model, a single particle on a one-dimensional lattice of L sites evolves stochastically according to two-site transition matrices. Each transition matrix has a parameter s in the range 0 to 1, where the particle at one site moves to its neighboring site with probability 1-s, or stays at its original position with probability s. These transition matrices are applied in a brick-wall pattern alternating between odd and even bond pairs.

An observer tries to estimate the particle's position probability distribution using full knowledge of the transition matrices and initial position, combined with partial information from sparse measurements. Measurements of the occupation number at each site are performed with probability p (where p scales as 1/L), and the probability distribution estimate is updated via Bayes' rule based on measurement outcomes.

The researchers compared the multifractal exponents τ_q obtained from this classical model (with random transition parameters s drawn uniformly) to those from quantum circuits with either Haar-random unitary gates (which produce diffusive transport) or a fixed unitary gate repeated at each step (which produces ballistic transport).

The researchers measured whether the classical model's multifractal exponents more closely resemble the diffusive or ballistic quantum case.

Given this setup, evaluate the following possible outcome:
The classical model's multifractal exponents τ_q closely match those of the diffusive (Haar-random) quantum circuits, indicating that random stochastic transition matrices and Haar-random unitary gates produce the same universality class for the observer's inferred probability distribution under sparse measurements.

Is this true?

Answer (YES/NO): YES